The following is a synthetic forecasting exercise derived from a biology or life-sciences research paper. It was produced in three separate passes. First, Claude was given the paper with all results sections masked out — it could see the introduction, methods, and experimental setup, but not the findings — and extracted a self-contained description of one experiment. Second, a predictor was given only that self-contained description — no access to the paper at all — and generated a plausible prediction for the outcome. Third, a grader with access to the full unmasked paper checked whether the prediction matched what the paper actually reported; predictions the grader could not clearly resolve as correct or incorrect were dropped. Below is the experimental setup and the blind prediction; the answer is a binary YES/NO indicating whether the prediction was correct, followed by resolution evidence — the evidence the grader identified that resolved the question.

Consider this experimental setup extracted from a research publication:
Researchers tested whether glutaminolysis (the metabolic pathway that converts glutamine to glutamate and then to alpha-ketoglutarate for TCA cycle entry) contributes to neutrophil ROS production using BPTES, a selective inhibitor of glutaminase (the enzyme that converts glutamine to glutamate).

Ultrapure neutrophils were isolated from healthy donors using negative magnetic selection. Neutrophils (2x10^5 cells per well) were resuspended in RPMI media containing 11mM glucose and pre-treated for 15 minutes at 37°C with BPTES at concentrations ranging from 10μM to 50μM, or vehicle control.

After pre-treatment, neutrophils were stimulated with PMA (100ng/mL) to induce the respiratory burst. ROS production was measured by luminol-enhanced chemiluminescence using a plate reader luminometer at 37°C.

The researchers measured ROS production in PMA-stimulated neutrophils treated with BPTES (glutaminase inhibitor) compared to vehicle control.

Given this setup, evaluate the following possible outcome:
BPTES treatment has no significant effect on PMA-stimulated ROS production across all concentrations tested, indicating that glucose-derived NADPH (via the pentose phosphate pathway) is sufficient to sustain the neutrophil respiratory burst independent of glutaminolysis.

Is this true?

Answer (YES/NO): YES